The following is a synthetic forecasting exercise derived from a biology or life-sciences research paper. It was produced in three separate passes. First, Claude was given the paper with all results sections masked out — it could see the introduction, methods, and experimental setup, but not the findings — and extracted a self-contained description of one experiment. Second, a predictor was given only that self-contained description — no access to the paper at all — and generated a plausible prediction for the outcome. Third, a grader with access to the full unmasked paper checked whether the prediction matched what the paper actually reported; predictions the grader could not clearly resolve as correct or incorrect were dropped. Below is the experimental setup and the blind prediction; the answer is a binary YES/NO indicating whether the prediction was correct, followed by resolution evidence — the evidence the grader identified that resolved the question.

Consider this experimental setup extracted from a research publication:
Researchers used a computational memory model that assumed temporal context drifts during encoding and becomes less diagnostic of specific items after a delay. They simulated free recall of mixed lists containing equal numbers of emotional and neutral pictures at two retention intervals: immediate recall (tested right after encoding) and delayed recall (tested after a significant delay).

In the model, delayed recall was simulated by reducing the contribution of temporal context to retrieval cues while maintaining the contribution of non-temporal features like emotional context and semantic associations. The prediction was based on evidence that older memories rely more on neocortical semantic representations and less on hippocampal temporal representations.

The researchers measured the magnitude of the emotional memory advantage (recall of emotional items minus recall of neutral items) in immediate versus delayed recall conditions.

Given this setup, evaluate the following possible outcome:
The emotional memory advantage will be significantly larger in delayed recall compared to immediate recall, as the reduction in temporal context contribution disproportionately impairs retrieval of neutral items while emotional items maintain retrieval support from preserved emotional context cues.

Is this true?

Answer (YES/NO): YES